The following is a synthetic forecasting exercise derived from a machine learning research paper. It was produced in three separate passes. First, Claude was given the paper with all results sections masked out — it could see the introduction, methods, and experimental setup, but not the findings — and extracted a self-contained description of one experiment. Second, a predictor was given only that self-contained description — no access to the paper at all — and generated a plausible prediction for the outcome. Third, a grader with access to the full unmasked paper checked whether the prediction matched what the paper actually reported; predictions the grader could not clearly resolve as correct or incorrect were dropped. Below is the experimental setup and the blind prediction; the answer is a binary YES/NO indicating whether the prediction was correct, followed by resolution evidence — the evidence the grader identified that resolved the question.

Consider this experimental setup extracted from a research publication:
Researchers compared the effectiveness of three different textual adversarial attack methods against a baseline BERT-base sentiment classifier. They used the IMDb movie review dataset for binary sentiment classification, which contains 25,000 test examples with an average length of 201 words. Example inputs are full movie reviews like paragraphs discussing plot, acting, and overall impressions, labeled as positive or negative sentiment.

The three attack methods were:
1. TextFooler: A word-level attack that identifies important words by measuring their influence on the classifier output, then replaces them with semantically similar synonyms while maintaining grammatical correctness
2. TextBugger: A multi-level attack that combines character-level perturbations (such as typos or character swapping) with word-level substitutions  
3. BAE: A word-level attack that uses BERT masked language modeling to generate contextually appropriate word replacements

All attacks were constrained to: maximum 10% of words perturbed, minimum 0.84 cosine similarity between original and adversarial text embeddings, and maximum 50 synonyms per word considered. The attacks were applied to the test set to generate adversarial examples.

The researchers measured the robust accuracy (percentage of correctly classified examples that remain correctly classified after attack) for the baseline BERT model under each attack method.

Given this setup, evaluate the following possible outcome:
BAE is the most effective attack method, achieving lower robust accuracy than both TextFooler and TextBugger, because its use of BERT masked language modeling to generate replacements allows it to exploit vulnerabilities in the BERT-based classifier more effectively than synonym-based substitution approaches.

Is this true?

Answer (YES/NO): NO